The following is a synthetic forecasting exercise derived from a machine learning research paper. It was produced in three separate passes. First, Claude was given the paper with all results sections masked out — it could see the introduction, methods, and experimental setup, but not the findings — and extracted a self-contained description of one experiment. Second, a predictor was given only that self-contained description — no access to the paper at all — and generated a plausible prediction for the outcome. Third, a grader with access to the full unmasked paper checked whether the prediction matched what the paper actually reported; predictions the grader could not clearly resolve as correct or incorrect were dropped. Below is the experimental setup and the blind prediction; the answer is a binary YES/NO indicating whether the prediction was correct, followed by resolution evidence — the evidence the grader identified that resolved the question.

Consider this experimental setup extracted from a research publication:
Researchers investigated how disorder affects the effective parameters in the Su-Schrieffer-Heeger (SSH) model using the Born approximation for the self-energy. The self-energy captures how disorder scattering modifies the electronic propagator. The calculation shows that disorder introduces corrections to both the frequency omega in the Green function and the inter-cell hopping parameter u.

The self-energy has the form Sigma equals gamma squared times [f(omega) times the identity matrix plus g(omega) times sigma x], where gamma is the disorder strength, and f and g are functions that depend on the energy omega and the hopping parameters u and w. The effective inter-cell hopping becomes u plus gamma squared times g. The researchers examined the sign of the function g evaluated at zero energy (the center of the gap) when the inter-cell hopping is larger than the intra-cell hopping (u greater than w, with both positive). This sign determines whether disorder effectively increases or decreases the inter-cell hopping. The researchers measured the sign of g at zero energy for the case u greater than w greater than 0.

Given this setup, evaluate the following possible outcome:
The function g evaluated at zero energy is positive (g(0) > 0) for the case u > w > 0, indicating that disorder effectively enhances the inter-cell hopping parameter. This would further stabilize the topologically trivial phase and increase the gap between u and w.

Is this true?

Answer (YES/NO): NO